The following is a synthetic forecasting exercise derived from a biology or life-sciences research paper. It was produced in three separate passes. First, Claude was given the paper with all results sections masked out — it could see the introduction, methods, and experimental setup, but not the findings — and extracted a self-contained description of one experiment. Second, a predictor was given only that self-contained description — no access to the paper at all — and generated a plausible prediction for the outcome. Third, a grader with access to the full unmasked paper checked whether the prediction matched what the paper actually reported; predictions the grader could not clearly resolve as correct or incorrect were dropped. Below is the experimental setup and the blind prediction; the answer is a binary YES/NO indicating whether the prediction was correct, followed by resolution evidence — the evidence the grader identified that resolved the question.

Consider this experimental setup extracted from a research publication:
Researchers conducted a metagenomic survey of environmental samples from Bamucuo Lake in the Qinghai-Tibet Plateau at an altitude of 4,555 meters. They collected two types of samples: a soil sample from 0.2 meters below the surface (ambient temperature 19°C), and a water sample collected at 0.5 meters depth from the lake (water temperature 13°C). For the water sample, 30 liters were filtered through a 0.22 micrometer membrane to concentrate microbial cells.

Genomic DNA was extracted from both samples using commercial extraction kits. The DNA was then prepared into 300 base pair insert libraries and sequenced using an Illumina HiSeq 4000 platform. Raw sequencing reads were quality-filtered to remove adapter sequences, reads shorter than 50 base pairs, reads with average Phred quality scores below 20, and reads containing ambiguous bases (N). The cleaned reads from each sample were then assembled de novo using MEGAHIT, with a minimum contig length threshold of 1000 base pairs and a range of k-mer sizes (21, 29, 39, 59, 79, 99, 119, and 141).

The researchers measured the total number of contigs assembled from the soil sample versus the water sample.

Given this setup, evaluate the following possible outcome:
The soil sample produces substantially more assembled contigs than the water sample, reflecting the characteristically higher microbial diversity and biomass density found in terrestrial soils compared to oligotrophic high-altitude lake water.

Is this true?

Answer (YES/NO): NO